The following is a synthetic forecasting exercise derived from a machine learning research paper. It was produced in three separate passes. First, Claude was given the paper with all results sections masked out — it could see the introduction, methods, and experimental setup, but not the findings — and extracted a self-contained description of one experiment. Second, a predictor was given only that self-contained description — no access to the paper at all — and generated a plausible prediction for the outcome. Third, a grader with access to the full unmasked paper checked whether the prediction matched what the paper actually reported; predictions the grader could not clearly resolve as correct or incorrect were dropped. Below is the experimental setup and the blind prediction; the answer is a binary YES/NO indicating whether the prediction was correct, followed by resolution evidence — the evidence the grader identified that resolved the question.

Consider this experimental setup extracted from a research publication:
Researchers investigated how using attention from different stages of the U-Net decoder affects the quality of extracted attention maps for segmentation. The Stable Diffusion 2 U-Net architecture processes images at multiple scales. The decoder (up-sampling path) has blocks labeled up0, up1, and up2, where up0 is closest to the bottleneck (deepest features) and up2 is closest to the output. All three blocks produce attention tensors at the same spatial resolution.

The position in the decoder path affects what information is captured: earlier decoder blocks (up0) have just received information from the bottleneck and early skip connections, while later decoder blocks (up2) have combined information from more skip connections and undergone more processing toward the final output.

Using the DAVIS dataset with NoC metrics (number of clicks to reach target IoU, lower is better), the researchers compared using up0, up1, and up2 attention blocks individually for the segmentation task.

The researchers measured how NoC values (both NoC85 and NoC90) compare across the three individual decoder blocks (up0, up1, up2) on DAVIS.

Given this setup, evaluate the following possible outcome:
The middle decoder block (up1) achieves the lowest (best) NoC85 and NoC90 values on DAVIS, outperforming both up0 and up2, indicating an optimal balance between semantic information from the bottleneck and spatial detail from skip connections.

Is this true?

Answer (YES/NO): NO